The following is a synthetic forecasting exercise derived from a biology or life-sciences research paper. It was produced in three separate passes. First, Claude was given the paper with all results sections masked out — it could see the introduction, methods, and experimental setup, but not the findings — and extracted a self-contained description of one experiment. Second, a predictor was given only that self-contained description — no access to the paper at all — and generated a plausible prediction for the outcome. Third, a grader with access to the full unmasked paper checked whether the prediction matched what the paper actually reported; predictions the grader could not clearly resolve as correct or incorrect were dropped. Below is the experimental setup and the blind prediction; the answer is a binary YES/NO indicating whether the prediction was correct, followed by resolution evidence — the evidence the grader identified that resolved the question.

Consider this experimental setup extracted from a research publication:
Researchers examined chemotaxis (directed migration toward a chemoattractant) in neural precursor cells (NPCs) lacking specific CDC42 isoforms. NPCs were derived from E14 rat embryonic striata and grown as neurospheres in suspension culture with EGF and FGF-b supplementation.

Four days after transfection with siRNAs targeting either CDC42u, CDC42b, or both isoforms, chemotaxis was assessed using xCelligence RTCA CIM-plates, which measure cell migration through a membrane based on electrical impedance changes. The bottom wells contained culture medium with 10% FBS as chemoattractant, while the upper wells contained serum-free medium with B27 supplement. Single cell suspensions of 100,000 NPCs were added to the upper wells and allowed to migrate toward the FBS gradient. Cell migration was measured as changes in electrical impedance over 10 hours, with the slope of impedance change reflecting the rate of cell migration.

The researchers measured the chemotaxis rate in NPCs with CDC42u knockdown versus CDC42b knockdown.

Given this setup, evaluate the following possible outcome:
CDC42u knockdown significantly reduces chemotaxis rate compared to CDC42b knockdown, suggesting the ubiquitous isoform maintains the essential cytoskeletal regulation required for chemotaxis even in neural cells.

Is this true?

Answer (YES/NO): YES